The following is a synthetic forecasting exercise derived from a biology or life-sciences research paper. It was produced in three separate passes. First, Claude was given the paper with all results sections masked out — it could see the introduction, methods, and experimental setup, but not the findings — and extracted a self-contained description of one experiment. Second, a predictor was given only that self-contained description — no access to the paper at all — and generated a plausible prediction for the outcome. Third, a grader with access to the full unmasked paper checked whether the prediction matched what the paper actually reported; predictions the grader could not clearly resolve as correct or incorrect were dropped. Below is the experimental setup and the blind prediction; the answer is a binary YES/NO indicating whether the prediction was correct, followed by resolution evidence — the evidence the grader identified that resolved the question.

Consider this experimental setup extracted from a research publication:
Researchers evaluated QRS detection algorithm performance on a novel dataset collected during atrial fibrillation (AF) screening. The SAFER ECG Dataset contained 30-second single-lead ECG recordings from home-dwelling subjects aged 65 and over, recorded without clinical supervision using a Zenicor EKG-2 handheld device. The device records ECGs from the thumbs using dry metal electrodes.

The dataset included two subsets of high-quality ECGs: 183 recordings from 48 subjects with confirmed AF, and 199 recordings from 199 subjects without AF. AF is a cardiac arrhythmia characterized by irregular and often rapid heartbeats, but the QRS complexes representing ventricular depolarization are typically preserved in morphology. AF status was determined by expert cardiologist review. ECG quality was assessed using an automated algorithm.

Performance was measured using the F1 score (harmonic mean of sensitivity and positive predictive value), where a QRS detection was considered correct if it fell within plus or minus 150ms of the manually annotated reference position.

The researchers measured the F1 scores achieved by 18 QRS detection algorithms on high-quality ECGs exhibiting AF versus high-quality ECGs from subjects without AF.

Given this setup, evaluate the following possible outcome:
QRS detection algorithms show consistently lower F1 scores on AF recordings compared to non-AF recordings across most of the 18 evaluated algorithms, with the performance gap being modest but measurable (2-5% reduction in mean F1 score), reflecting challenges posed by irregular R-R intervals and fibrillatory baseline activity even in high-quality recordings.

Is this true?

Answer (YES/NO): NO